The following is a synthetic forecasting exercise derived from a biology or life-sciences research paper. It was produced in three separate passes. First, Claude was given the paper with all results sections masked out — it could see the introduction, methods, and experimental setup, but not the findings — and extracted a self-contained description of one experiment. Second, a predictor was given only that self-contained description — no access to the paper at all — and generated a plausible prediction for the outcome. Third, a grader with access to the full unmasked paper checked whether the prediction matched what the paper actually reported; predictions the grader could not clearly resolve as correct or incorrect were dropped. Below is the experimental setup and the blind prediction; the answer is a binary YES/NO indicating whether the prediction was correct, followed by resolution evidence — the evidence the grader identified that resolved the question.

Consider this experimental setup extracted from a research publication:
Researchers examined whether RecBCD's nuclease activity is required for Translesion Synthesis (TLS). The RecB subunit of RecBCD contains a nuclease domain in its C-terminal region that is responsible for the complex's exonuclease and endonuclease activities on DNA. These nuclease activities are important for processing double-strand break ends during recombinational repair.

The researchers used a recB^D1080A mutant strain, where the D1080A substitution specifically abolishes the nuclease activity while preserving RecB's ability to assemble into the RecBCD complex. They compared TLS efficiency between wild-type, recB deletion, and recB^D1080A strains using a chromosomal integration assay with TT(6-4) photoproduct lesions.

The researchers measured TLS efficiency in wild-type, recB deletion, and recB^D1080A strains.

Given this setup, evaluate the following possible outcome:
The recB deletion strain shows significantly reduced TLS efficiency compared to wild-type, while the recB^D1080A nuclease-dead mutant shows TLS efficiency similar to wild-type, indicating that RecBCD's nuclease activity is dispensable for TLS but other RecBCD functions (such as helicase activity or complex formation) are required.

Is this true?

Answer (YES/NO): YES